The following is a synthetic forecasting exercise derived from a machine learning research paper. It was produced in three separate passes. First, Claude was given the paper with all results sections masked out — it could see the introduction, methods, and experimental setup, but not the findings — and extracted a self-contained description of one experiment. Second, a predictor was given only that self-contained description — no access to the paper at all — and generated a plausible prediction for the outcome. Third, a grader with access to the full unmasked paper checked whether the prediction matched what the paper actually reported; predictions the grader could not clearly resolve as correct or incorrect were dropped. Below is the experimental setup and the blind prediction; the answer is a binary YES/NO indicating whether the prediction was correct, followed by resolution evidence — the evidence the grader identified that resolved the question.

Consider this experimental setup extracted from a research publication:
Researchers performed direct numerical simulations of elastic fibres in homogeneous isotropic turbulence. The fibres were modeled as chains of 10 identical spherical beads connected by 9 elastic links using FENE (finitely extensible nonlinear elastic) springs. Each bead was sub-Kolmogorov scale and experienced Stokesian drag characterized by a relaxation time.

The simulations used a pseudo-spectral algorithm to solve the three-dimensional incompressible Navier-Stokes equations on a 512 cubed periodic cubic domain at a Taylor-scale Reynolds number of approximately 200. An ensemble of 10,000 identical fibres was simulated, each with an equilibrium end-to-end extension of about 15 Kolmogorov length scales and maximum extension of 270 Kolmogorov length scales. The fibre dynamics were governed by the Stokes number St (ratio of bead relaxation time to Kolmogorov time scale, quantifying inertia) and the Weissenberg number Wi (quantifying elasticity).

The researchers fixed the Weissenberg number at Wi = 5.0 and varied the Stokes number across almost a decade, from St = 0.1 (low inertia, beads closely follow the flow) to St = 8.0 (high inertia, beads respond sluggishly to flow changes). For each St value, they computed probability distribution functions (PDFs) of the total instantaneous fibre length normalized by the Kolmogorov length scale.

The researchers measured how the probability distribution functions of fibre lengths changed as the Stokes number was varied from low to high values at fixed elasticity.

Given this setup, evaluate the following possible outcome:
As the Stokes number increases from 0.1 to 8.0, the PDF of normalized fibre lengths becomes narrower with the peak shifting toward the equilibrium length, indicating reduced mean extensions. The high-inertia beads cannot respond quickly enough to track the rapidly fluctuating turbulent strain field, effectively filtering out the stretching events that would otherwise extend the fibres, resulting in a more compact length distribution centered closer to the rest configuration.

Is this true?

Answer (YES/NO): NO